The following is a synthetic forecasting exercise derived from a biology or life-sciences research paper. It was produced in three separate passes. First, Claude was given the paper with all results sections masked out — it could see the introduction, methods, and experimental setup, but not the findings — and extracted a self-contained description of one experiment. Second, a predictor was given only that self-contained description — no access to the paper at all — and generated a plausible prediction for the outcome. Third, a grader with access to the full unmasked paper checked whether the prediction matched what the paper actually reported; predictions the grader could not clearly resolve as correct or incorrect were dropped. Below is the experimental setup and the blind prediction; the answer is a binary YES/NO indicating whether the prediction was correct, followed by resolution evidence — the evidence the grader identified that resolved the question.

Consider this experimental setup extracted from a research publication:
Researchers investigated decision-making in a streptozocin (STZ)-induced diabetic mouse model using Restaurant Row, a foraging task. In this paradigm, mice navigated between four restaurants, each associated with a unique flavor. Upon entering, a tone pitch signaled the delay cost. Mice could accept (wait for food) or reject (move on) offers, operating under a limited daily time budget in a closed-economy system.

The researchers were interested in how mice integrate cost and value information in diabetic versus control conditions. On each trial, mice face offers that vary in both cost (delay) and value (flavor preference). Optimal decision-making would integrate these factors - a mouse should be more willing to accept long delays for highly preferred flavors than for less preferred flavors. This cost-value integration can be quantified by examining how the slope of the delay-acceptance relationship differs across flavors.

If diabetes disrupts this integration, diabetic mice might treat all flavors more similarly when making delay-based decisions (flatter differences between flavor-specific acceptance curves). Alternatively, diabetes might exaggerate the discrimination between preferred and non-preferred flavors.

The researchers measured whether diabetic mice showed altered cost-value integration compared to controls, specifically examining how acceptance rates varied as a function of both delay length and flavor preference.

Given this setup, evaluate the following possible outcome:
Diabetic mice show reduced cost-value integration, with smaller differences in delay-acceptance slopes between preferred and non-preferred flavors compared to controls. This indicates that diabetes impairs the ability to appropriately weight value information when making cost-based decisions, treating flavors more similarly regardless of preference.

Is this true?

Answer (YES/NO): NO